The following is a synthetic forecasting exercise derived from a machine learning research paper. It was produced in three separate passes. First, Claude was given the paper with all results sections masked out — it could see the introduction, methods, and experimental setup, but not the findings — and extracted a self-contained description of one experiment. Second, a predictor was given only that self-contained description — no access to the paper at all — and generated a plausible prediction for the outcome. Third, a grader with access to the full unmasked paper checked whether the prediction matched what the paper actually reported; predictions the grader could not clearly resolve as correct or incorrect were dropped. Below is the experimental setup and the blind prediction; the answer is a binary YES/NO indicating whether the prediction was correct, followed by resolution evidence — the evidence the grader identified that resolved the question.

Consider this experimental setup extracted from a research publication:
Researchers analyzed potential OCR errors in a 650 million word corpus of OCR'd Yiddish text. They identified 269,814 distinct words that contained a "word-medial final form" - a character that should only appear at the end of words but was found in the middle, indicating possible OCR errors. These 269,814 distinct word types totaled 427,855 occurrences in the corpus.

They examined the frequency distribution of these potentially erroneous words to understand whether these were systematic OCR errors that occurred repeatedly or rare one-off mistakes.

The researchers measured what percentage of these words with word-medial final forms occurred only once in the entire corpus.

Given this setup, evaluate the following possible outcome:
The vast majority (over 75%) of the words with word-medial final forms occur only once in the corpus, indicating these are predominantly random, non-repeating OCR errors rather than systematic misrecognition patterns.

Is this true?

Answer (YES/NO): YES